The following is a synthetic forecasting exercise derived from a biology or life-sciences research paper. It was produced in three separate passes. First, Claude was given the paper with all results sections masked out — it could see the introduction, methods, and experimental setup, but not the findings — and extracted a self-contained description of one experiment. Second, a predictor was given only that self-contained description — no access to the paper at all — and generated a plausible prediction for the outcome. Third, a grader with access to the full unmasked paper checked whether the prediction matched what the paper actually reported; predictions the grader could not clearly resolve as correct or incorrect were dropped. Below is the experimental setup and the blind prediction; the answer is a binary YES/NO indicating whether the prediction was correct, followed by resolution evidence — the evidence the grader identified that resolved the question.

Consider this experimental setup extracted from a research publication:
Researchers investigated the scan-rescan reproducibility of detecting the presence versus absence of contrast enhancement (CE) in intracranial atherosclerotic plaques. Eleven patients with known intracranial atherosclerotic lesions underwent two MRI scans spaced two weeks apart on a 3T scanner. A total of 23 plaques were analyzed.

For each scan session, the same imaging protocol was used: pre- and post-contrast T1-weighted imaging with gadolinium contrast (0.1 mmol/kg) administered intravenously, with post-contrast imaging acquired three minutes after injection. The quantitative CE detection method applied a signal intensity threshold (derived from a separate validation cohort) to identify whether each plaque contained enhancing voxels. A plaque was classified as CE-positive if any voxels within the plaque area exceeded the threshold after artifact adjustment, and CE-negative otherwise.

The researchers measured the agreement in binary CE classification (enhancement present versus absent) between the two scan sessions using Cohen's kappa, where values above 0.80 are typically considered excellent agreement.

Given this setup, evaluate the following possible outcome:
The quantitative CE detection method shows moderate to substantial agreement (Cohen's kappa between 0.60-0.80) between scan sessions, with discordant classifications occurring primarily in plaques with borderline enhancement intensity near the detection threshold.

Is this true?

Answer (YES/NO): NO